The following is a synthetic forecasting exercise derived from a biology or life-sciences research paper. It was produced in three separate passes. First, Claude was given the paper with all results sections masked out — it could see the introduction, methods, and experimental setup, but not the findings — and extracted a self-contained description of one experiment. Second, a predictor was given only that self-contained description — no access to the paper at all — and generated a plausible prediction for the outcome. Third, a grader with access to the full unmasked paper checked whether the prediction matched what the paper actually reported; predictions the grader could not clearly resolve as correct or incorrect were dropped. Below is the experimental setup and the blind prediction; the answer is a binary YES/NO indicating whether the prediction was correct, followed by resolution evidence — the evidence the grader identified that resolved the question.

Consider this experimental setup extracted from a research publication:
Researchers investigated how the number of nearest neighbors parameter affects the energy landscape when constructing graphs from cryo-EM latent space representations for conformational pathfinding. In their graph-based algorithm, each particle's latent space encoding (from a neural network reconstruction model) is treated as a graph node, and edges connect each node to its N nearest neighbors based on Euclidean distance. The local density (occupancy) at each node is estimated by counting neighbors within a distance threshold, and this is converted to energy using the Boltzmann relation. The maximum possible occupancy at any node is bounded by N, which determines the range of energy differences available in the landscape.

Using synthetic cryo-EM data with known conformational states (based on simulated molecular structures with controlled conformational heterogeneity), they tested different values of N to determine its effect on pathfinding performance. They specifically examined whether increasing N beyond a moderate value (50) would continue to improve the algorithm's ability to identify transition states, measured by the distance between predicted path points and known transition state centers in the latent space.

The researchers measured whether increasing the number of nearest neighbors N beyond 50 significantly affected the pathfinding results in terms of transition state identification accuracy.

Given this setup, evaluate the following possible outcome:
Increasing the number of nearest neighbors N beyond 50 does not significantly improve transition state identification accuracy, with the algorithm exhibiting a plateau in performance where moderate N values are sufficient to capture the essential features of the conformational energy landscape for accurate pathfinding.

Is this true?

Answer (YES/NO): YES